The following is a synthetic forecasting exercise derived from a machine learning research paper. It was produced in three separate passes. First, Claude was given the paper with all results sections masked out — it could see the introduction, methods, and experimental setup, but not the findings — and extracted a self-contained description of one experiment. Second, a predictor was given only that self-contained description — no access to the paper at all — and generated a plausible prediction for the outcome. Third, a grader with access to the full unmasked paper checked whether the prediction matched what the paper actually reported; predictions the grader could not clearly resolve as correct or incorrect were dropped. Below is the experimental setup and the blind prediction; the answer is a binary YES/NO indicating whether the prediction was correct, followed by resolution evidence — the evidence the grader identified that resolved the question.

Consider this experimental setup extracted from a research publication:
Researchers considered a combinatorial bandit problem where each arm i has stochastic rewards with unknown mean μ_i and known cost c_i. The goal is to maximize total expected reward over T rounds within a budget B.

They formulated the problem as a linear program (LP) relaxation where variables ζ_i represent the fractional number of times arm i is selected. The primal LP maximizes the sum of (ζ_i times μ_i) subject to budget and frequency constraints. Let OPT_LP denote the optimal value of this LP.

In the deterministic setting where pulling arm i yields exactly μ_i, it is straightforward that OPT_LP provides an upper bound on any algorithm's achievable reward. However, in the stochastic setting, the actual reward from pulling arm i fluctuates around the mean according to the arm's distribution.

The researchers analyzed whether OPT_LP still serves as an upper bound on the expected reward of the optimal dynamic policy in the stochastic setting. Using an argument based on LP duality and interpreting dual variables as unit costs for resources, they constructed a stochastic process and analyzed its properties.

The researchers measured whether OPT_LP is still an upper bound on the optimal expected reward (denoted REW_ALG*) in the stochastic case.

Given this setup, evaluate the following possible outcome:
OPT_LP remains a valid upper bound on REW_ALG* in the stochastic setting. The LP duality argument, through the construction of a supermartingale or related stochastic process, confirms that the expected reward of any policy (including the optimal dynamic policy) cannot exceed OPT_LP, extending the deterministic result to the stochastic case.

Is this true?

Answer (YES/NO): YES